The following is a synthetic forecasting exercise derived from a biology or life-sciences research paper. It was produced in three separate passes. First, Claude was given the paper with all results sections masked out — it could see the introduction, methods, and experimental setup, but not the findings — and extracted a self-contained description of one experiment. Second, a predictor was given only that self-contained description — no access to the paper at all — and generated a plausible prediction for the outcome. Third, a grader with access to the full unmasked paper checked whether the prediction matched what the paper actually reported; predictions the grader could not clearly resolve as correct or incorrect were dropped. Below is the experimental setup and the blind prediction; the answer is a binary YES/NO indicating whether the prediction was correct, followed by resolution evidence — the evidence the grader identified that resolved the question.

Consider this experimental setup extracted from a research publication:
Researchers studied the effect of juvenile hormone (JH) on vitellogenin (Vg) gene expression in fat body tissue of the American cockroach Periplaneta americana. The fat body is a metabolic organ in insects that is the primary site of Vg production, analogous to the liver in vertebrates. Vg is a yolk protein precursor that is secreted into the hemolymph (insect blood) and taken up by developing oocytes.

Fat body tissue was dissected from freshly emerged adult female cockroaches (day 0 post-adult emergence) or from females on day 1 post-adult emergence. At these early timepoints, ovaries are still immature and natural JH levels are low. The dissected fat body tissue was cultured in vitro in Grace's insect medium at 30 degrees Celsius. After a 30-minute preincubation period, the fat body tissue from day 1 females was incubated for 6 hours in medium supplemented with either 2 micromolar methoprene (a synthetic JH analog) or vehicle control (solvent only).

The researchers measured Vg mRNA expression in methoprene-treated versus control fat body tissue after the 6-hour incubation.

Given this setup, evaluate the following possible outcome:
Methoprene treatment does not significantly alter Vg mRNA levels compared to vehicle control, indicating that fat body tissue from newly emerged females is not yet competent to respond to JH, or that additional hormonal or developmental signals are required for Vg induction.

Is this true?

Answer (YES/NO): NO